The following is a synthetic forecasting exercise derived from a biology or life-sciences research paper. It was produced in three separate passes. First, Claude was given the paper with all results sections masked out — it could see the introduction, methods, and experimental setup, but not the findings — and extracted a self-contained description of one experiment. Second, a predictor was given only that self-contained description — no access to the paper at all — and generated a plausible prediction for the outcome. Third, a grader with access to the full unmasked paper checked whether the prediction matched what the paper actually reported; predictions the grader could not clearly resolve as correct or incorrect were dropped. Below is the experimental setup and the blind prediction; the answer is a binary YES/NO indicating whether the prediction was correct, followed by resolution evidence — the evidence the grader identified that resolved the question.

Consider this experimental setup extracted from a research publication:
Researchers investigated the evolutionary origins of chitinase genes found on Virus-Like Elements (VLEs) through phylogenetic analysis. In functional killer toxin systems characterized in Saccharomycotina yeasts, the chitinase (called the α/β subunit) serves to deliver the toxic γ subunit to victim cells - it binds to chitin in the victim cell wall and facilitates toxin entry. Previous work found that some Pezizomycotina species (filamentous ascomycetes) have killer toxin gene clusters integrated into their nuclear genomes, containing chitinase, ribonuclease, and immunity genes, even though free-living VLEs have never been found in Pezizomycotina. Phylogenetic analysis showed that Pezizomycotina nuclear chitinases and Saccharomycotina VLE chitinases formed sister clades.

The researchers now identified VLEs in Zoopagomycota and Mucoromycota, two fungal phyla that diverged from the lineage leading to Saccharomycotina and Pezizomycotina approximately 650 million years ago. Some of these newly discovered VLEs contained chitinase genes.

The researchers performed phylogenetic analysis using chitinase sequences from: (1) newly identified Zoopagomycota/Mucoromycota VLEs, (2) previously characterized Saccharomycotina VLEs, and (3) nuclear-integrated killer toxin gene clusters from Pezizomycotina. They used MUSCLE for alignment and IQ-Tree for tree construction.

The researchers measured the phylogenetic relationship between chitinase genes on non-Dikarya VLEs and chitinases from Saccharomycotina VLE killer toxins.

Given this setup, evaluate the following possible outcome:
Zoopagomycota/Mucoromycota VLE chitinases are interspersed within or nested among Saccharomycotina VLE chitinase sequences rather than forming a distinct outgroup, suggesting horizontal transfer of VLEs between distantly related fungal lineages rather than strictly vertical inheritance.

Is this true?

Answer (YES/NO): NO